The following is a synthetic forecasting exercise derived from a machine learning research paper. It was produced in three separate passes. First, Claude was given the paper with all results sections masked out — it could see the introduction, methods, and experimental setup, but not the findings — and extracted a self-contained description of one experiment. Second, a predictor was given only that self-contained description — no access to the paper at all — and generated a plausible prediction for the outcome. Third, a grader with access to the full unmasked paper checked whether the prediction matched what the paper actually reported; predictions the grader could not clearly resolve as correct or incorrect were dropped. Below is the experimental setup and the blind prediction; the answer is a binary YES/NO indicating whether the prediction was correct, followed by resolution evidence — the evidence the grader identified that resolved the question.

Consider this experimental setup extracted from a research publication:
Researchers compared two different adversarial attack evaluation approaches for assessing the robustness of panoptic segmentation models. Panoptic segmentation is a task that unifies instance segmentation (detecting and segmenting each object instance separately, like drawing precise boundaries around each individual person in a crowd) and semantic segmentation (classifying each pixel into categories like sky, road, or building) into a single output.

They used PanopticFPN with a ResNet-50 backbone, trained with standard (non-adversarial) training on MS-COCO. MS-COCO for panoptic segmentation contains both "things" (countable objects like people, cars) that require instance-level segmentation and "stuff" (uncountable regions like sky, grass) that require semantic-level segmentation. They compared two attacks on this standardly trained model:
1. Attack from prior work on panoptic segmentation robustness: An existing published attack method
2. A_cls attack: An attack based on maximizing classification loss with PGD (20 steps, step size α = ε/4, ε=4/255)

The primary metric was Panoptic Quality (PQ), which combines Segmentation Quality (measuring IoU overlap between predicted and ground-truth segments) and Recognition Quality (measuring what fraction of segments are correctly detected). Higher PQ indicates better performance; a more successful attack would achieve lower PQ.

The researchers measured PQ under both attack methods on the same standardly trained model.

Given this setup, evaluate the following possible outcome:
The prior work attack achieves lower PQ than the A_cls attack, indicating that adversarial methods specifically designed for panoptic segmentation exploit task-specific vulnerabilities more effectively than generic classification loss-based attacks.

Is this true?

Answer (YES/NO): NO